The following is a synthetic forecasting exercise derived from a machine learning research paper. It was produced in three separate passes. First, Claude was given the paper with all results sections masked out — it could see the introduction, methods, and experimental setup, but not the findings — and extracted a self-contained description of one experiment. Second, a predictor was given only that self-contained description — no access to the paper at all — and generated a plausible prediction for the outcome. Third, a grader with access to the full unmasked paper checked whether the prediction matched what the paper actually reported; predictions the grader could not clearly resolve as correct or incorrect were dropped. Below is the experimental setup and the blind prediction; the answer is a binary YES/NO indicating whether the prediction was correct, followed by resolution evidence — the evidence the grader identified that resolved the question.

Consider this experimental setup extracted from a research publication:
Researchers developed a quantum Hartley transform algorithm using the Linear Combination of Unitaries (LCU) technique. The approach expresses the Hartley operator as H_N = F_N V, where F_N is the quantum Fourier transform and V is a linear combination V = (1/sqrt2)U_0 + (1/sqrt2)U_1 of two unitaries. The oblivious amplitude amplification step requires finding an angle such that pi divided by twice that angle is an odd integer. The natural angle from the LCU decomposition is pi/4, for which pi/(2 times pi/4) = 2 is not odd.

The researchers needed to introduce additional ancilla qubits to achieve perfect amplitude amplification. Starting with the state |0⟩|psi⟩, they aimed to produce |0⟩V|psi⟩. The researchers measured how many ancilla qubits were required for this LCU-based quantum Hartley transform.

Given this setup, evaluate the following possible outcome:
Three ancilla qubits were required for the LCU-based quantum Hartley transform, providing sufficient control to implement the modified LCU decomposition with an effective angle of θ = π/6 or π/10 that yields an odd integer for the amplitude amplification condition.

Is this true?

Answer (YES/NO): NO